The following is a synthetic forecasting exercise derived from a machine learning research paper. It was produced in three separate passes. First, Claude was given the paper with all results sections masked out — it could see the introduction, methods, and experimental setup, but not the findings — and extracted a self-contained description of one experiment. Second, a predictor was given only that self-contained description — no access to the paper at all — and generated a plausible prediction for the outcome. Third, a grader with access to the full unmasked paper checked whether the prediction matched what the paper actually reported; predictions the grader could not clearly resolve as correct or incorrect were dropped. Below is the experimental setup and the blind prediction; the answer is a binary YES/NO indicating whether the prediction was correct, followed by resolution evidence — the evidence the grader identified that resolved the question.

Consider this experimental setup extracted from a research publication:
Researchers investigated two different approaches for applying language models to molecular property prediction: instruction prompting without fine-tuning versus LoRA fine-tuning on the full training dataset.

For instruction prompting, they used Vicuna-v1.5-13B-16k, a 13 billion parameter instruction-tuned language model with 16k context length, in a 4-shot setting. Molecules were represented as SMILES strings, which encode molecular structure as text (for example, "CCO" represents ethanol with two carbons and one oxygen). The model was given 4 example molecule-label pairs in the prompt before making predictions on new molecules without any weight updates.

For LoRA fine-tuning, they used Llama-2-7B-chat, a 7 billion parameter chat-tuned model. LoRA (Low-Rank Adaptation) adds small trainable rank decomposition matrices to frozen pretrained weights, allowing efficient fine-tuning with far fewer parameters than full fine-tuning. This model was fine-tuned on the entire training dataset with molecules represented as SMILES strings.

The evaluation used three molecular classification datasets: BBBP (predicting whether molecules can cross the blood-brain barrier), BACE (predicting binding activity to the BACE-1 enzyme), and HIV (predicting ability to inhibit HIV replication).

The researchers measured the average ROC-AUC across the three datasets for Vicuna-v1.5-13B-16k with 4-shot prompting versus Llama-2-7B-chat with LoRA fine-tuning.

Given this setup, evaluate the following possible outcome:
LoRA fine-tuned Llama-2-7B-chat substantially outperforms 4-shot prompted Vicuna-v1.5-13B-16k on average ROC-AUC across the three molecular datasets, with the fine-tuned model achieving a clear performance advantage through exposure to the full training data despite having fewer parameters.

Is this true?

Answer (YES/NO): YES